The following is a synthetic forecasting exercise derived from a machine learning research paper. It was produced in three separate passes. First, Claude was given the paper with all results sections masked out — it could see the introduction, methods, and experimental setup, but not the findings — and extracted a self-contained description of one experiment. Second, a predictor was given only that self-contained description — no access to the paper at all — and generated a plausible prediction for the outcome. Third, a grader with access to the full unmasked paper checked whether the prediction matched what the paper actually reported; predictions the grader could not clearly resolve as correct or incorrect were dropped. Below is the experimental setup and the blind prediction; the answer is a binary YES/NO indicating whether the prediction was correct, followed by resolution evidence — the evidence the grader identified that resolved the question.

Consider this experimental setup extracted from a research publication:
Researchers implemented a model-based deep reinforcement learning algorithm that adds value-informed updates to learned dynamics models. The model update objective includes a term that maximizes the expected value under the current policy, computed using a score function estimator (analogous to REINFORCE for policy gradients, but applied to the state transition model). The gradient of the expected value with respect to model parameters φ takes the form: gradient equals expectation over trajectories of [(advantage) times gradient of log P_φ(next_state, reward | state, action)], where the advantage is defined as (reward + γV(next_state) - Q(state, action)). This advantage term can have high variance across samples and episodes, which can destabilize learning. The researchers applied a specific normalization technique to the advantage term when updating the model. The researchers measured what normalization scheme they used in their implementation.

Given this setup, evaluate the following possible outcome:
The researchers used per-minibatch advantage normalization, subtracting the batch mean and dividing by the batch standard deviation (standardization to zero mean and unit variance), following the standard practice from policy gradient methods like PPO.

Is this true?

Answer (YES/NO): NO